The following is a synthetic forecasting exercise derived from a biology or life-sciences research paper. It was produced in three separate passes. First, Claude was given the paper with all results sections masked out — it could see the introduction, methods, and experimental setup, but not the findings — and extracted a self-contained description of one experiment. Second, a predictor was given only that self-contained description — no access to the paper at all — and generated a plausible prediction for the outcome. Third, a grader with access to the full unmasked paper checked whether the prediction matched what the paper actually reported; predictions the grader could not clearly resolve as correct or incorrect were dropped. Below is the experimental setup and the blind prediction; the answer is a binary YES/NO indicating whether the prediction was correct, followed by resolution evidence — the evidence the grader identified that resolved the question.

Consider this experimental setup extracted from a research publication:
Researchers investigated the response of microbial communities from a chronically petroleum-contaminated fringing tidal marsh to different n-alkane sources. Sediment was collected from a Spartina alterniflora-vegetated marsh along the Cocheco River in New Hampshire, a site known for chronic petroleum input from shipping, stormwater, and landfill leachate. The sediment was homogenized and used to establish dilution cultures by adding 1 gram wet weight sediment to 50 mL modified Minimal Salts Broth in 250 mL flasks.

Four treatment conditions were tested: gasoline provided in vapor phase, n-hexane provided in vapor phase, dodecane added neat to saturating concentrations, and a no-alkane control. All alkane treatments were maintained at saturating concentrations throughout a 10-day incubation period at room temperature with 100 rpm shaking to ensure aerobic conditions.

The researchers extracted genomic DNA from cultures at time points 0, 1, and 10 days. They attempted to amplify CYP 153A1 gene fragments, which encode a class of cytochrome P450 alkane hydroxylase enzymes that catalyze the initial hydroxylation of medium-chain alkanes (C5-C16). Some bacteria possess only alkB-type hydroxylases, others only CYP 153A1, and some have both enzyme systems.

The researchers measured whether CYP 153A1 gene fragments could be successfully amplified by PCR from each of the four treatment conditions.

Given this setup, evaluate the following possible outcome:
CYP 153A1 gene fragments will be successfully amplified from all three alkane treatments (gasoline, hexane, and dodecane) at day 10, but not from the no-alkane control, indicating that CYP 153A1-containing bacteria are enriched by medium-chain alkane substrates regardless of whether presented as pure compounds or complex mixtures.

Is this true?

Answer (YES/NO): NO